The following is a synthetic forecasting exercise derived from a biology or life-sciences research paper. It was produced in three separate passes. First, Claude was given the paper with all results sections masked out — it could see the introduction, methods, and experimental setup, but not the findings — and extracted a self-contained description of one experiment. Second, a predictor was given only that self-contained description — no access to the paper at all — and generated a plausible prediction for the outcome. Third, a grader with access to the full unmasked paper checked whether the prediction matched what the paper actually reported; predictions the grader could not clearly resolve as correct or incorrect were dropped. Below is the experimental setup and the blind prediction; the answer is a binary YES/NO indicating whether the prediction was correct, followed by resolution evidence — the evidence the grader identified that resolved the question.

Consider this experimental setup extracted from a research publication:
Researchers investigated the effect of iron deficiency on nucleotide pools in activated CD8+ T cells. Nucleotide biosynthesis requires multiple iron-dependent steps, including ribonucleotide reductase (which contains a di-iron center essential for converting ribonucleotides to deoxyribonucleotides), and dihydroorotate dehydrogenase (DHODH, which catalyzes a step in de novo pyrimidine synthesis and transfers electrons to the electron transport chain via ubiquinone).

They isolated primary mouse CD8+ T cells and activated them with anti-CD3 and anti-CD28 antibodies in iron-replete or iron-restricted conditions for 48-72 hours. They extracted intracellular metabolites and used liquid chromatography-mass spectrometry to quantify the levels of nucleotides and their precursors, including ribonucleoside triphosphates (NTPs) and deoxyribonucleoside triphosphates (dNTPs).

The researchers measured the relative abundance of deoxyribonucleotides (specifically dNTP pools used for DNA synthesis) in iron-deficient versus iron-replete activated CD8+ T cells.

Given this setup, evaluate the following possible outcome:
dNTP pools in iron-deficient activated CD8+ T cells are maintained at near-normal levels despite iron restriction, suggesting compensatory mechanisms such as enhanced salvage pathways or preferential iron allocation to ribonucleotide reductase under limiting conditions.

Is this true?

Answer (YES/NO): NO